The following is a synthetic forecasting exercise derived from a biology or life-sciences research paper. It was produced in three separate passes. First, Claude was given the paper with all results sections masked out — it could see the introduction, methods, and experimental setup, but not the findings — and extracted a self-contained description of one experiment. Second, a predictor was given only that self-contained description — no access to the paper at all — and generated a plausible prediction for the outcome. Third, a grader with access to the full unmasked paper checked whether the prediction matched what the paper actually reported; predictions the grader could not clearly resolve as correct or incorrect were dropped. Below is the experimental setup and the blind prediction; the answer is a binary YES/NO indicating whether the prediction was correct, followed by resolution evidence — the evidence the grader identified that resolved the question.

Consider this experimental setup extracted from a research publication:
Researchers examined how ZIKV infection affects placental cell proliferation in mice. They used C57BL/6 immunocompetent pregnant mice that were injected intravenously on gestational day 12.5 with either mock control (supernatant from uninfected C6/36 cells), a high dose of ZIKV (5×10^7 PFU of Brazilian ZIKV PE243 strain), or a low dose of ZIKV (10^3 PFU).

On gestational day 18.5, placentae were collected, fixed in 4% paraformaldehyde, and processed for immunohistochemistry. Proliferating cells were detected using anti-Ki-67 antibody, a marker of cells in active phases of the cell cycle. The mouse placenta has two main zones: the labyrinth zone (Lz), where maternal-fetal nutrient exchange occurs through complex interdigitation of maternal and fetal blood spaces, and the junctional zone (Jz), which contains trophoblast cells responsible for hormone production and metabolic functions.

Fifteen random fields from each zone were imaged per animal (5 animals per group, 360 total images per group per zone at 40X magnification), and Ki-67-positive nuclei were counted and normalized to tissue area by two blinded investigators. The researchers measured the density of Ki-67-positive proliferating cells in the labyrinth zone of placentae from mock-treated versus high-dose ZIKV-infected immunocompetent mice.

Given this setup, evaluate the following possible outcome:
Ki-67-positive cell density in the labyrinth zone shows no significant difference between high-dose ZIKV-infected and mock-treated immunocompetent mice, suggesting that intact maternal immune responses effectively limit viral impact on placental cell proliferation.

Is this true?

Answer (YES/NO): NO